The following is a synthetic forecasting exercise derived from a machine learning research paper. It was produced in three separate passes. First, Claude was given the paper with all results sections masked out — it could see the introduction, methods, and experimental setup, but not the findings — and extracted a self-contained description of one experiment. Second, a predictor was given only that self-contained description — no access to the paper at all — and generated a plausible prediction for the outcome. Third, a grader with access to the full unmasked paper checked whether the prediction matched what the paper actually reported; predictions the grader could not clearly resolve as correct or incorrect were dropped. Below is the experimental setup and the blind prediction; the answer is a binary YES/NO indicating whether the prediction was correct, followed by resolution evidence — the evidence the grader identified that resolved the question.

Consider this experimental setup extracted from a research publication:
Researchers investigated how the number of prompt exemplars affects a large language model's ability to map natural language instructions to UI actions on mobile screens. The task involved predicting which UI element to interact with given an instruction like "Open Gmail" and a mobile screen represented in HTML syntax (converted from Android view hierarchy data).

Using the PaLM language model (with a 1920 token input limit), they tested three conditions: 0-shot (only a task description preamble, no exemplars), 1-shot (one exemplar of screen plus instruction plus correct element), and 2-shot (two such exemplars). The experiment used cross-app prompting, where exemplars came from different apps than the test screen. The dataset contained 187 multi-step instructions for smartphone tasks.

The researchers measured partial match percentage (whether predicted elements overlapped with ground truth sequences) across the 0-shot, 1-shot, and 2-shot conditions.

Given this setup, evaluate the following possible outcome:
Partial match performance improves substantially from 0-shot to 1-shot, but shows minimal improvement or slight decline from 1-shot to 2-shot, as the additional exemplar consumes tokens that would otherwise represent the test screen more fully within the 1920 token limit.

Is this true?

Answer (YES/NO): YES